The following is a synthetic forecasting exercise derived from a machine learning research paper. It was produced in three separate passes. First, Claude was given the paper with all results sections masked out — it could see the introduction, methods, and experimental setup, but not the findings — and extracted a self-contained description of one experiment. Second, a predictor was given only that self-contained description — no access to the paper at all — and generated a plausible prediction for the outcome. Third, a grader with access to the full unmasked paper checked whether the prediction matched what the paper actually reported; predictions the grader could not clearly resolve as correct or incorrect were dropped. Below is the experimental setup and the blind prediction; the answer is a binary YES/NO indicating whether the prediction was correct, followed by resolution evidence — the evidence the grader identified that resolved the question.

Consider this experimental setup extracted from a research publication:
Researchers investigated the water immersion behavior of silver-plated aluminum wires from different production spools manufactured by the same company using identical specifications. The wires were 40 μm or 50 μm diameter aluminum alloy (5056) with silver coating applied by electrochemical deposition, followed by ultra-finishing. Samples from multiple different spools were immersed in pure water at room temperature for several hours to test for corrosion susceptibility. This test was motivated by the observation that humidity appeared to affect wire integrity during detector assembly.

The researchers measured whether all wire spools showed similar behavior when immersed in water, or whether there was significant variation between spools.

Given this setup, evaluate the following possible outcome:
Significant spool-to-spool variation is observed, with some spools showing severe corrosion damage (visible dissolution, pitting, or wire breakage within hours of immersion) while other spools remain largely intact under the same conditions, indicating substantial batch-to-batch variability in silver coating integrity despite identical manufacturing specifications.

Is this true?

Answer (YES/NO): YES